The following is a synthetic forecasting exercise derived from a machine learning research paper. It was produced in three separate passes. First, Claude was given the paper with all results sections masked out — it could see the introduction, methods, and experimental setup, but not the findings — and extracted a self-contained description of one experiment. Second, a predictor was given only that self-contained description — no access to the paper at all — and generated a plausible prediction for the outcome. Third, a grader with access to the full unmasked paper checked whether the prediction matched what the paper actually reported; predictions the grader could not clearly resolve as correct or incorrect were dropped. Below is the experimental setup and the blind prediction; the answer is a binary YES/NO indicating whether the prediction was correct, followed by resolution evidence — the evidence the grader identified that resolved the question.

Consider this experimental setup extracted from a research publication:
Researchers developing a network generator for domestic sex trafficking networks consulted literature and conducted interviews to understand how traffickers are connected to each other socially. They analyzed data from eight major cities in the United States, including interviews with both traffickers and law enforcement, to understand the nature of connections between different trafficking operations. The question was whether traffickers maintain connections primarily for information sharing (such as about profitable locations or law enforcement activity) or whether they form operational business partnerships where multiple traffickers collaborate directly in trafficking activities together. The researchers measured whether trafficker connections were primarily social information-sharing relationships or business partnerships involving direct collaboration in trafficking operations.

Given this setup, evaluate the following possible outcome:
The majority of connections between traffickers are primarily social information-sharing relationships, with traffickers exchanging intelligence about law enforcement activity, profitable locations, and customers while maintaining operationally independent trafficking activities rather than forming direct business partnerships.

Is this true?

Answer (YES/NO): YES